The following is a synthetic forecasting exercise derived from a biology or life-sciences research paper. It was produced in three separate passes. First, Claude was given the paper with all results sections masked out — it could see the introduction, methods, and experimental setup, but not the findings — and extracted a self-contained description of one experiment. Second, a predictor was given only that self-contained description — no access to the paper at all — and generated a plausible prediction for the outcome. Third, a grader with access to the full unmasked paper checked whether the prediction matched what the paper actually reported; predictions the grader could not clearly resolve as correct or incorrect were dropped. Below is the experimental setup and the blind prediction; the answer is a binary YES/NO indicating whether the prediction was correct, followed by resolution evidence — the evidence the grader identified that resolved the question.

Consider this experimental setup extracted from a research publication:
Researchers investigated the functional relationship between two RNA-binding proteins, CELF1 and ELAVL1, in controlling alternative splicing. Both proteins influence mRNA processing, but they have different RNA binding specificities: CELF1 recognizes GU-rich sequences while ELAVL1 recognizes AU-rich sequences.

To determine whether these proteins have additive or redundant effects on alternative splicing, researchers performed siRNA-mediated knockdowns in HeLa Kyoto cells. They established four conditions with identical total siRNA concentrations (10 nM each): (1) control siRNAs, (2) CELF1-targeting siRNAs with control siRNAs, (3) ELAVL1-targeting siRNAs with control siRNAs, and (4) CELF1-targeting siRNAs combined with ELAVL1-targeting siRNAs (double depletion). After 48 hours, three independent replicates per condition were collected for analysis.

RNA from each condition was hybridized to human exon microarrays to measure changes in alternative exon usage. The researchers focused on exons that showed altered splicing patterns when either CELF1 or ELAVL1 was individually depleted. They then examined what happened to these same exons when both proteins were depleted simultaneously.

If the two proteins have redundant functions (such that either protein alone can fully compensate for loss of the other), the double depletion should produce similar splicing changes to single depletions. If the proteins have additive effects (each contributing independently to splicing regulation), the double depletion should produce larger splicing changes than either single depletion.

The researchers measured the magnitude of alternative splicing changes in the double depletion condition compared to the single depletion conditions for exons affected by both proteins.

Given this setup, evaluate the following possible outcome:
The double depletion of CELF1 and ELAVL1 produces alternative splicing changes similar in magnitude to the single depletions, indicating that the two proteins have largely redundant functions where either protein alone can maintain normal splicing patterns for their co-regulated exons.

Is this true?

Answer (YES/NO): NO